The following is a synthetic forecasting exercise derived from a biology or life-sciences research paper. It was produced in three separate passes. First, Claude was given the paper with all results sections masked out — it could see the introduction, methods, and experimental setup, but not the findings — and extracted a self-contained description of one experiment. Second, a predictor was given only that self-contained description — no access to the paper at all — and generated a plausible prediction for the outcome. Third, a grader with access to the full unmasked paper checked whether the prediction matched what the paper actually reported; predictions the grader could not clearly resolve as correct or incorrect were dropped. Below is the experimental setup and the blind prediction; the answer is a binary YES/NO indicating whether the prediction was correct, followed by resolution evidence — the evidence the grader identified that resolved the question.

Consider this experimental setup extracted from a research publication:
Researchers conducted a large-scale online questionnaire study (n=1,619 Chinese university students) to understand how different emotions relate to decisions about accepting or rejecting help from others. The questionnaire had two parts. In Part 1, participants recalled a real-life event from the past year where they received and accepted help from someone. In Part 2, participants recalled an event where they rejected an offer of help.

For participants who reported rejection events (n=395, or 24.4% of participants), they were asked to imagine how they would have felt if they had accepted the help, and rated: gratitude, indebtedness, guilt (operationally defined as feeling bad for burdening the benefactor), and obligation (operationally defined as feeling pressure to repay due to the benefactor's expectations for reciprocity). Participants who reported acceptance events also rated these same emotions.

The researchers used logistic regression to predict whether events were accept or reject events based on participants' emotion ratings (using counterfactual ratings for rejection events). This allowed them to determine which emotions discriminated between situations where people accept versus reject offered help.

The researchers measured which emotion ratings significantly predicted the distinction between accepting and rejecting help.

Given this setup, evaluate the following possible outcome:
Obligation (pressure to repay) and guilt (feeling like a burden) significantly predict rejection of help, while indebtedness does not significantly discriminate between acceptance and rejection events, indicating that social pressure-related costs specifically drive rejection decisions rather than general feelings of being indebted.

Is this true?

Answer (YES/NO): NO